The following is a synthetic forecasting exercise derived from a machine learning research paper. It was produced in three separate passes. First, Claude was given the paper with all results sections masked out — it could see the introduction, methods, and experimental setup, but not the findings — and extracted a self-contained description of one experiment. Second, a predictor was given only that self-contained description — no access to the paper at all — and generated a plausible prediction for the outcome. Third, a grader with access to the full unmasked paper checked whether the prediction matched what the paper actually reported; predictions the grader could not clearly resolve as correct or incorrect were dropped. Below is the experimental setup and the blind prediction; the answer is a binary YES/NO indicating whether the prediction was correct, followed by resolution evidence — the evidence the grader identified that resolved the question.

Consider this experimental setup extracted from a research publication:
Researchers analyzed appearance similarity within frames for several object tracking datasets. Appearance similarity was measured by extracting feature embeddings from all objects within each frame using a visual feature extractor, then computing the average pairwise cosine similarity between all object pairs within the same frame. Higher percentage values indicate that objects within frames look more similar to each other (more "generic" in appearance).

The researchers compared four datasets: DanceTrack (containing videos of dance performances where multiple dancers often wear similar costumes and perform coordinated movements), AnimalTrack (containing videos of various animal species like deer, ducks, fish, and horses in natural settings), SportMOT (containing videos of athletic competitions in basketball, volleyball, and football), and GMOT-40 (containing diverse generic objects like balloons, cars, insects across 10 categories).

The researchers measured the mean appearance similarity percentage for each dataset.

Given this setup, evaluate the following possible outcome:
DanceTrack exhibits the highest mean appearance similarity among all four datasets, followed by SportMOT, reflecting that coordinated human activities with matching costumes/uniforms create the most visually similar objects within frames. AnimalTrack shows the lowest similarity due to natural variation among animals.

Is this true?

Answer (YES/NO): NO